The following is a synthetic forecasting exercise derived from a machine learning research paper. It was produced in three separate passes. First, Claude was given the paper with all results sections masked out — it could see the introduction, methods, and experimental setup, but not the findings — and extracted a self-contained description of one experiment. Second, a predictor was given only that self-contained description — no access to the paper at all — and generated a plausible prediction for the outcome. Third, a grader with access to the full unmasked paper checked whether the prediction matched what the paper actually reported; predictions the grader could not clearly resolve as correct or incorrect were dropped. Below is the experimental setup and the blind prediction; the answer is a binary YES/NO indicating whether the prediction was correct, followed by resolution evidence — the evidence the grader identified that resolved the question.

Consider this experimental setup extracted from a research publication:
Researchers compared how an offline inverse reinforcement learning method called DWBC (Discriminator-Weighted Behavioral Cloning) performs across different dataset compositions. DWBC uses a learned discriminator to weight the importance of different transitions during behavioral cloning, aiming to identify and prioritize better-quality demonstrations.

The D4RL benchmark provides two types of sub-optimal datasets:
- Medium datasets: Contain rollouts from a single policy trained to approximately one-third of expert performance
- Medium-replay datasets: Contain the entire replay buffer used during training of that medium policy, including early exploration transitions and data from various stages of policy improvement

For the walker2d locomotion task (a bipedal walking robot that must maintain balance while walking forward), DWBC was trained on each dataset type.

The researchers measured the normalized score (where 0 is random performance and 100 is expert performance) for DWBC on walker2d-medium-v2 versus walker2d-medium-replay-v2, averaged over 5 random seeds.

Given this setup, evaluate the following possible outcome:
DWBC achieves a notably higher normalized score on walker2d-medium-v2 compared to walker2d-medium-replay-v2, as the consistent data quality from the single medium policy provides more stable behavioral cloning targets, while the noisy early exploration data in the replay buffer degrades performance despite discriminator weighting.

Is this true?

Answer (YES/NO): YES